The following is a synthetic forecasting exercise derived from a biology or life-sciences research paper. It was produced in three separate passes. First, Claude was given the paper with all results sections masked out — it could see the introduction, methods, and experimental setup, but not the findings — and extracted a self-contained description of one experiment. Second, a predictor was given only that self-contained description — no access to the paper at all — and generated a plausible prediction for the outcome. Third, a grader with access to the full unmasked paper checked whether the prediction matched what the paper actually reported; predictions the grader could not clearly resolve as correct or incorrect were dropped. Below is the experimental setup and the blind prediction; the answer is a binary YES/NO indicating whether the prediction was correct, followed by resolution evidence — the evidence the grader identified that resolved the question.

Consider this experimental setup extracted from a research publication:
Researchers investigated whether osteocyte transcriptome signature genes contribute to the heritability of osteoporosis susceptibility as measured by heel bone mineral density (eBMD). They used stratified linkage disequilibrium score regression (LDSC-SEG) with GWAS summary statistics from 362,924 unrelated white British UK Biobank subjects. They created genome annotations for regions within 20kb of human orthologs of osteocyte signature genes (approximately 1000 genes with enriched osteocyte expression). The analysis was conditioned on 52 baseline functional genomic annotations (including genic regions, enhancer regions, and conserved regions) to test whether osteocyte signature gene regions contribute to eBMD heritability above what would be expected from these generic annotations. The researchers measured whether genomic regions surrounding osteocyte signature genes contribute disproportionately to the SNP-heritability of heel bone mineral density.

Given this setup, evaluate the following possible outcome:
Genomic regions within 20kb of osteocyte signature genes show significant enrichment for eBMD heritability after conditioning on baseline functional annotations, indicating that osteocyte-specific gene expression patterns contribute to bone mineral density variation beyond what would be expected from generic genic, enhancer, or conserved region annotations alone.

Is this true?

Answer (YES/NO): YES